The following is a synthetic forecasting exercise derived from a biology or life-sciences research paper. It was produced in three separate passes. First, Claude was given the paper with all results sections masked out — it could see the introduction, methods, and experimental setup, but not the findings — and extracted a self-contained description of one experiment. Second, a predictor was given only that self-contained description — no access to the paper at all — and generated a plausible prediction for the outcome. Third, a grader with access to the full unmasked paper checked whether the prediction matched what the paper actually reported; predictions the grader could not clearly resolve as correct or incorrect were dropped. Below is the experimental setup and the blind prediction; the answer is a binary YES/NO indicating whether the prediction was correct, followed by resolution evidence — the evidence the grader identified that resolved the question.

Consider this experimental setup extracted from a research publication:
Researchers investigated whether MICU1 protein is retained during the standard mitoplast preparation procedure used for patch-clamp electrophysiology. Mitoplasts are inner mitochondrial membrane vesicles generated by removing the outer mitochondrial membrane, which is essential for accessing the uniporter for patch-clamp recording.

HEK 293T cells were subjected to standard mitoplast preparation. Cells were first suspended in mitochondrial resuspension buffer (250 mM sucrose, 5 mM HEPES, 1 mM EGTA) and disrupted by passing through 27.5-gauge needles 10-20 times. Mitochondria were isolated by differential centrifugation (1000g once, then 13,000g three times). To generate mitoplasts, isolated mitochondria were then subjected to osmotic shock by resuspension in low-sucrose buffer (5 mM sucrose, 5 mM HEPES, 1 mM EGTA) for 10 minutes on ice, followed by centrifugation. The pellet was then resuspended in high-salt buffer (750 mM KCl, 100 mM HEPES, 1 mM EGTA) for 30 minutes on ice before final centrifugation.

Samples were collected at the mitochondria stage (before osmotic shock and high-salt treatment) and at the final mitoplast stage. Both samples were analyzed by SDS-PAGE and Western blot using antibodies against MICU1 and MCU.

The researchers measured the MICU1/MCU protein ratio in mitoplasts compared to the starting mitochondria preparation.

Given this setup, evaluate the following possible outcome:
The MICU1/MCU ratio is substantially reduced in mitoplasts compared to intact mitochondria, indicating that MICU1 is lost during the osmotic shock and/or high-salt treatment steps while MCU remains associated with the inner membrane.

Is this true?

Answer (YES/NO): NO